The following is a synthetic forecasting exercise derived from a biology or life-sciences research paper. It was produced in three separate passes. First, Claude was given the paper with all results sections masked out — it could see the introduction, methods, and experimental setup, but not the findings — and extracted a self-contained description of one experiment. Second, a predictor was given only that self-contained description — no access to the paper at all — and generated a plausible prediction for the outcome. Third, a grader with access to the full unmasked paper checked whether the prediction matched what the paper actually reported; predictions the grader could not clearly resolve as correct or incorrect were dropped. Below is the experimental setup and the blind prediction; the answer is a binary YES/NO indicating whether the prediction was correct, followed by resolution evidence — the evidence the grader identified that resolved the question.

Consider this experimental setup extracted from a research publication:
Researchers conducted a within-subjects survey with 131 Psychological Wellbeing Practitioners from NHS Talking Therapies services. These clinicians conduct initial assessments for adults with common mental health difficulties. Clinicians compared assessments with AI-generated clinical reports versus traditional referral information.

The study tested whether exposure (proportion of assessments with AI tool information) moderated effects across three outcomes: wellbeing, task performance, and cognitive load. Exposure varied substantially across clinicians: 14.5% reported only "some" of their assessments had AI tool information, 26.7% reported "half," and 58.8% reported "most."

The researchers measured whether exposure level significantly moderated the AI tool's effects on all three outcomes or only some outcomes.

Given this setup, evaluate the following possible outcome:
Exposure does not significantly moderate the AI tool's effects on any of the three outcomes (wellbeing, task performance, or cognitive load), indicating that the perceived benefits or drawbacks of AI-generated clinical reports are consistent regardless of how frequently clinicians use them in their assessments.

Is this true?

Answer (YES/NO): NO